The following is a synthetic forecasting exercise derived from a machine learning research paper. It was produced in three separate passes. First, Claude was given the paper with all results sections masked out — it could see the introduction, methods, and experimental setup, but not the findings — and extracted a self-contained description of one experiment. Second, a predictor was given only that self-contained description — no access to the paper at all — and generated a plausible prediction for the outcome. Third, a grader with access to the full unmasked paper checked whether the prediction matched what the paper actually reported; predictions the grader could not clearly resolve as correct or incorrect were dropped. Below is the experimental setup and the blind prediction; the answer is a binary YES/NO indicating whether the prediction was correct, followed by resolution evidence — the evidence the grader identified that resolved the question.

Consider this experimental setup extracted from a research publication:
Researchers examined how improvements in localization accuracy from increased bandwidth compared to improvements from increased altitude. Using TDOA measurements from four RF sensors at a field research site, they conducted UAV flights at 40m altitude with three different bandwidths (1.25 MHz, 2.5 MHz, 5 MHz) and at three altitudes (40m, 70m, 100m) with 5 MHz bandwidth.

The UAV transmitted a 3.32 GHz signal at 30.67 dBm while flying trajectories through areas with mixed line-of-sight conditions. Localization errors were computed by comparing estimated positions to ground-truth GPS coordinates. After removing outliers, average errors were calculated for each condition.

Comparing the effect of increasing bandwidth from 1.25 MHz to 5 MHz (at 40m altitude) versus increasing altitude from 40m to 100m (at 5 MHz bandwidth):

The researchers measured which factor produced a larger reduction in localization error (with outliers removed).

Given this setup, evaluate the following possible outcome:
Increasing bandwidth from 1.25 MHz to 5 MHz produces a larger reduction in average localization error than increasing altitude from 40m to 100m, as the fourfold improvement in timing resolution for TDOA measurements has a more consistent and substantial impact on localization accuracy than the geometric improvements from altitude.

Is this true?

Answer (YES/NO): YES